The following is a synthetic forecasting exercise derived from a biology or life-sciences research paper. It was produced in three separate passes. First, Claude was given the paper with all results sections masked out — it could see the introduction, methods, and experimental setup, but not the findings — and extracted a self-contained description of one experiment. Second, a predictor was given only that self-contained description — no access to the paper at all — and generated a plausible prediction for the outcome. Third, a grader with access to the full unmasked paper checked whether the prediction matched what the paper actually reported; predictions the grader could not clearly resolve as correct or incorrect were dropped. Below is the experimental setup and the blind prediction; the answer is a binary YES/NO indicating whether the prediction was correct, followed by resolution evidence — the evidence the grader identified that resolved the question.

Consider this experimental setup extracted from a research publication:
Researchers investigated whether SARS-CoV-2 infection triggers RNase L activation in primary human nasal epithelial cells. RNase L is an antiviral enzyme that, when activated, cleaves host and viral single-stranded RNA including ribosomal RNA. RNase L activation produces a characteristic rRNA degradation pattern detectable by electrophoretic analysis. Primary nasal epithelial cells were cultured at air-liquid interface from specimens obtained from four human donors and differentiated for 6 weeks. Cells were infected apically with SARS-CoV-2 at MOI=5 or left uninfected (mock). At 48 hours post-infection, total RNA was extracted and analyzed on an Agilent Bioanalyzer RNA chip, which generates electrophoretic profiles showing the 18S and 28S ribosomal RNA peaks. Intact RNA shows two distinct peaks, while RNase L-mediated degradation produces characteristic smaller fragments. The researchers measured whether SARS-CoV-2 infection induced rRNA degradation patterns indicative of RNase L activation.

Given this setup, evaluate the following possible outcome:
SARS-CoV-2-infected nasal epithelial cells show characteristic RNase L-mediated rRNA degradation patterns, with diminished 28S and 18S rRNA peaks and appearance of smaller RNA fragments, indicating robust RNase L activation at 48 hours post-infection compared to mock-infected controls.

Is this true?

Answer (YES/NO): NO